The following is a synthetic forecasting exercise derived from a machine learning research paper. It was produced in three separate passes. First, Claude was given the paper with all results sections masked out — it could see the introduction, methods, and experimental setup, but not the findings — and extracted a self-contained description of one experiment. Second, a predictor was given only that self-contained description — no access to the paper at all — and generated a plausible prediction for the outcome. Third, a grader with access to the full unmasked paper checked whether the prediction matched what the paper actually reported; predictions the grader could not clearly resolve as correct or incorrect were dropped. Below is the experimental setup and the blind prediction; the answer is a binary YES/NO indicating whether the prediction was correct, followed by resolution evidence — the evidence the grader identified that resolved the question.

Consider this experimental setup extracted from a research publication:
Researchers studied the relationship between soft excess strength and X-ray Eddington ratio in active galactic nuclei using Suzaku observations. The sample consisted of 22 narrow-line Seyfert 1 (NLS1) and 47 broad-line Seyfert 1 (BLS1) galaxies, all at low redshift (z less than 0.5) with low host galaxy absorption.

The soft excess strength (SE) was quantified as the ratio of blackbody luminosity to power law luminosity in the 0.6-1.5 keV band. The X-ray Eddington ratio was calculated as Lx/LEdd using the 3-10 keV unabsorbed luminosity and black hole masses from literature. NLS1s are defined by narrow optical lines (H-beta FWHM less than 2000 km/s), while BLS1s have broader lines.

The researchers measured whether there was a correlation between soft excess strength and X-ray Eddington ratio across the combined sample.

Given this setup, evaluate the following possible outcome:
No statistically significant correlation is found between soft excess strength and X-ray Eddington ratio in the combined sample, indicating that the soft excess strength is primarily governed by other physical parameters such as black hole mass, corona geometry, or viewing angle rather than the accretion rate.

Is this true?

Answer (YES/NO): YES